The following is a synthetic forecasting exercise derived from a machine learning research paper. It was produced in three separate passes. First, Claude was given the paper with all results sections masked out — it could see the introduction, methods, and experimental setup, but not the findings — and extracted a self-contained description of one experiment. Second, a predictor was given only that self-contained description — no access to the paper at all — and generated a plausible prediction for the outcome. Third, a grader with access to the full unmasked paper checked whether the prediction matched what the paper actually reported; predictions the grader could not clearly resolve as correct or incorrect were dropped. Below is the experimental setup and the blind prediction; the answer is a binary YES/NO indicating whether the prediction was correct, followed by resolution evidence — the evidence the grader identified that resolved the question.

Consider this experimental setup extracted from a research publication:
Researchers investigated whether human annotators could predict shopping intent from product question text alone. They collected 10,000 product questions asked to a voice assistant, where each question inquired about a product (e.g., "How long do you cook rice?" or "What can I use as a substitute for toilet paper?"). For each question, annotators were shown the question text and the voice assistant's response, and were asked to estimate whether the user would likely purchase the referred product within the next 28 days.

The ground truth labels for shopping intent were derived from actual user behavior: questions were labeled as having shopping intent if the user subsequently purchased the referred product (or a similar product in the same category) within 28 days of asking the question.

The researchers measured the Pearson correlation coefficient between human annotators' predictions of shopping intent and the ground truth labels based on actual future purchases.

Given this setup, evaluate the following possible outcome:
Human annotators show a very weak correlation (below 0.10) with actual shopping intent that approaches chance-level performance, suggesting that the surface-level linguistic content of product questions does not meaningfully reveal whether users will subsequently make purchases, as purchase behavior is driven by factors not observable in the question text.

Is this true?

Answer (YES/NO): YES